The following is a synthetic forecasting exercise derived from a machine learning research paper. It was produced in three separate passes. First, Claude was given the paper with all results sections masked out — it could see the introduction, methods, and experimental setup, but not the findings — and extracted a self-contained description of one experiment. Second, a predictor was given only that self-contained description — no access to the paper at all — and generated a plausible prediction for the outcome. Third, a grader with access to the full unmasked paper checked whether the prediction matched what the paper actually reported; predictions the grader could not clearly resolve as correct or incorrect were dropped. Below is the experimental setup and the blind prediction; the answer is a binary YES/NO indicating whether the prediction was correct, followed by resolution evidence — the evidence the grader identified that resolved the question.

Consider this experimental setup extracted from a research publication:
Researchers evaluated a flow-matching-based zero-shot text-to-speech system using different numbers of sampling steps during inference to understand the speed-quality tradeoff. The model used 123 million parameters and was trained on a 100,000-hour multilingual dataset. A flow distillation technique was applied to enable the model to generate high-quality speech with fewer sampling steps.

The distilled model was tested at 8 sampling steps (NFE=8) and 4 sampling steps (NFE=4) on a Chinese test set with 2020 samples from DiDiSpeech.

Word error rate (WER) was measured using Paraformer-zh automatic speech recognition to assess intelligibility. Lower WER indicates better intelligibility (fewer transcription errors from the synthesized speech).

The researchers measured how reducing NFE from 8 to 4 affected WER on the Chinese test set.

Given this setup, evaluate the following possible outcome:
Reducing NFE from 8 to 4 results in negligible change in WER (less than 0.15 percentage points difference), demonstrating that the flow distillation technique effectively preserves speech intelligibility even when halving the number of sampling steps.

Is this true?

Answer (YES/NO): YES